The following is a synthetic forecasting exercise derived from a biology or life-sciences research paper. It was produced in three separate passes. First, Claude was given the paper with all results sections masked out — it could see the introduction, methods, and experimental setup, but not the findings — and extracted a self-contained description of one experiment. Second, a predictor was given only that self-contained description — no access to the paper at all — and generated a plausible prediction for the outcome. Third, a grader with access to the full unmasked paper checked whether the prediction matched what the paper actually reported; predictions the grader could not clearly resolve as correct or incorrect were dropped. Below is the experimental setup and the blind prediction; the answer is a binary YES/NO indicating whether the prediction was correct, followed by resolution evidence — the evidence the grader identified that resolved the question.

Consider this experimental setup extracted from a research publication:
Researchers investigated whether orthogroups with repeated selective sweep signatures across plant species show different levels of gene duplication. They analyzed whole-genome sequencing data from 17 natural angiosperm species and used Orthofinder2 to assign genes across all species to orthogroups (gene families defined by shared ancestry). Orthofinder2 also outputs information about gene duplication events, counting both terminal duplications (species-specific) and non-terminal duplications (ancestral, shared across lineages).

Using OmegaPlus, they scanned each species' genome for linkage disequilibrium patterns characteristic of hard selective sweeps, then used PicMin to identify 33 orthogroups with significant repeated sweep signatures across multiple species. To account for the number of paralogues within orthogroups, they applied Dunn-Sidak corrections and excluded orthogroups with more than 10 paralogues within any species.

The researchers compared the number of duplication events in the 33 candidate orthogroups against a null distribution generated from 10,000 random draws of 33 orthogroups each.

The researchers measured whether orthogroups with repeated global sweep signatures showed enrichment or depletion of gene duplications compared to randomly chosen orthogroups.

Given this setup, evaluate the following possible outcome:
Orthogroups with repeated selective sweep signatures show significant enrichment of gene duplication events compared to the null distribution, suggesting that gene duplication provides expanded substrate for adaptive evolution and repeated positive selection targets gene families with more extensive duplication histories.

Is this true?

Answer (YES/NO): YES